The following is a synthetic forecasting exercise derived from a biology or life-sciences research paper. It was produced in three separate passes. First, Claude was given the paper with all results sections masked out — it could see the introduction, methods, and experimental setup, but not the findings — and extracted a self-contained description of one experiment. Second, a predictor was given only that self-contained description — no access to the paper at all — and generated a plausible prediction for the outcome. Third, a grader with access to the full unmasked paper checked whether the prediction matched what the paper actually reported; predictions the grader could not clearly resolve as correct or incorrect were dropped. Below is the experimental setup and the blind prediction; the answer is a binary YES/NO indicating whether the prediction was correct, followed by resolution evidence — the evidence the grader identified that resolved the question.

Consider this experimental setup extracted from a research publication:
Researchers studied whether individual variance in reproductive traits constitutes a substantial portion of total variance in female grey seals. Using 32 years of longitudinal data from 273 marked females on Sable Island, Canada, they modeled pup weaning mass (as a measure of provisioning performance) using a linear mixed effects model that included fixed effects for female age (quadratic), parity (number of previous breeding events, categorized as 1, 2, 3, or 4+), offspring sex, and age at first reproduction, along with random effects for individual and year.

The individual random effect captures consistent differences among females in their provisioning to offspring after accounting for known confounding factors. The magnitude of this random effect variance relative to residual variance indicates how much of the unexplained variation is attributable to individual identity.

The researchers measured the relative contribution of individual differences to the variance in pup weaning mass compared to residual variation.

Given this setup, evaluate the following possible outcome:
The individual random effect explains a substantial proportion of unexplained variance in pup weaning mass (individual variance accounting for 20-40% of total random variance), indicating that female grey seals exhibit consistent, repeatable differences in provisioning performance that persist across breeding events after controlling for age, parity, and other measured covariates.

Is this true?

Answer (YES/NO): NO